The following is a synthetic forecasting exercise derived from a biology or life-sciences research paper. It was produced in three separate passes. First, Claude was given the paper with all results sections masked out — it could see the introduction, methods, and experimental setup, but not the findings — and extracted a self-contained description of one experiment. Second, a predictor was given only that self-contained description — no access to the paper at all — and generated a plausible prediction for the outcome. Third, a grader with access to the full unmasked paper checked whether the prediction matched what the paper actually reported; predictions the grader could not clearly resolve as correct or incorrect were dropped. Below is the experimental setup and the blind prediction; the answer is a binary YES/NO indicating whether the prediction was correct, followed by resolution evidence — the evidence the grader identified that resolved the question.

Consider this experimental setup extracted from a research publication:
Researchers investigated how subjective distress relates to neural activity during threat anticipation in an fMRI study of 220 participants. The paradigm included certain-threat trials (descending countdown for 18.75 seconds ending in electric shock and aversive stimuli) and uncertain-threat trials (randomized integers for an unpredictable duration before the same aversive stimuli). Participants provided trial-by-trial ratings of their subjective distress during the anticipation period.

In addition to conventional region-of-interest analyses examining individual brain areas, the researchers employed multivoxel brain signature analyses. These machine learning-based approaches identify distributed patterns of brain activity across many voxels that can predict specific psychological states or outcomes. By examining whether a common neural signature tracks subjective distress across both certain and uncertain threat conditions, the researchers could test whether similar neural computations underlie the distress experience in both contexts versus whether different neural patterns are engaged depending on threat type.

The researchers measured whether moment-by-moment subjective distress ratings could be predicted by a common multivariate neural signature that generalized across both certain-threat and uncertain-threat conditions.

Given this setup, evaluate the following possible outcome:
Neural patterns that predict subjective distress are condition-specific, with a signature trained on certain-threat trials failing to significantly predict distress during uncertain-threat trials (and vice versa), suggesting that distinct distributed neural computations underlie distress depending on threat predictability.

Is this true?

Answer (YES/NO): NO